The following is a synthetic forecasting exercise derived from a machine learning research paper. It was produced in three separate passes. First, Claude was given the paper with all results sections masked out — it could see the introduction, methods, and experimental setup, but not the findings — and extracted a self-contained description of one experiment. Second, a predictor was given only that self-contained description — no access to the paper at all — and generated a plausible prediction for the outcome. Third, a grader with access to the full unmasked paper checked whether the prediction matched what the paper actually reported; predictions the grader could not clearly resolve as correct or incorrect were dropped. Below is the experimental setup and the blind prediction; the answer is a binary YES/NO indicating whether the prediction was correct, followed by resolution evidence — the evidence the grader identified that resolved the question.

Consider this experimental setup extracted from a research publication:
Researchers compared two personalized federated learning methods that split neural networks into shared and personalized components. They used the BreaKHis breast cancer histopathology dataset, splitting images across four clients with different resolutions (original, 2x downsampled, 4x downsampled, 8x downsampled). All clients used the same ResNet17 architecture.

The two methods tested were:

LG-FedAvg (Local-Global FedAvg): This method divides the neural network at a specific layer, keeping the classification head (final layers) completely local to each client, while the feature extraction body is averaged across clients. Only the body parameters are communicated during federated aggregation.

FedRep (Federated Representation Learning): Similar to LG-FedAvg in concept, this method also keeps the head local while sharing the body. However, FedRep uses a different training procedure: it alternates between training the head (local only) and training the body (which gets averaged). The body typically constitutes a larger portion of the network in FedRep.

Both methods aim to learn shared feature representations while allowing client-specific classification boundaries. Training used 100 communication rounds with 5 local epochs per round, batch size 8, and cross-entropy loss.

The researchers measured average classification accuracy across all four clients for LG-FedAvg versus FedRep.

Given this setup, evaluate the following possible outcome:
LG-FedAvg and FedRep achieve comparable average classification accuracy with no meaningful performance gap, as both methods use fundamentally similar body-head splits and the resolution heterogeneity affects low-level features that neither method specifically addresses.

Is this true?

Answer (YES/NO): NO